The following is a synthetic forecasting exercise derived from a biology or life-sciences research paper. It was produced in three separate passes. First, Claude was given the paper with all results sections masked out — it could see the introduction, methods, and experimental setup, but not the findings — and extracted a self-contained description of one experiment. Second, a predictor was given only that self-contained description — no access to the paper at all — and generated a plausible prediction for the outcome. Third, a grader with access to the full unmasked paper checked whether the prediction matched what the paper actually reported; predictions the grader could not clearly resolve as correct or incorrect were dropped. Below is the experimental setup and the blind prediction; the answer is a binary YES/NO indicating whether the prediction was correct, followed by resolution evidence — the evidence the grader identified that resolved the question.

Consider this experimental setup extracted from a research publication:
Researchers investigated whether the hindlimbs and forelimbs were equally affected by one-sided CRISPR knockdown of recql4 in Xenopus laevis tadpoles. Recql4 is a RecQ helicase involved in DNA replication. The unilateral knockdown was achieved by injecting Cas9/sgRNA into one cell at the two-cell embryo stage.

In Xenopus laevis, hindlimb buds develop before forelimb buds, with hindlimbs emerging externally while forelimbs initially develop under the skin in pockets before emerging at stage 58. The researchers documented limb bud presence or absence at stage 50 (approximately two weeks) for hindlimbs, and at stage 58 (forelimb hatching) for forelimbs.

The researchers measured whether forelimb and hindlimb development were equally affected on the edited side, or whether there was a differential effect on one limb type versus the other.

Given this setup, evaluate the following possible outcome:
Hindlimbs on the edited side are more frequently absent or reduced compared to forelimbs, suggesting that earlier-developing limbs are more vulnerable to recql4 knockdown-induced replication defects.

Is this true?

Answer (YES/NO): NO